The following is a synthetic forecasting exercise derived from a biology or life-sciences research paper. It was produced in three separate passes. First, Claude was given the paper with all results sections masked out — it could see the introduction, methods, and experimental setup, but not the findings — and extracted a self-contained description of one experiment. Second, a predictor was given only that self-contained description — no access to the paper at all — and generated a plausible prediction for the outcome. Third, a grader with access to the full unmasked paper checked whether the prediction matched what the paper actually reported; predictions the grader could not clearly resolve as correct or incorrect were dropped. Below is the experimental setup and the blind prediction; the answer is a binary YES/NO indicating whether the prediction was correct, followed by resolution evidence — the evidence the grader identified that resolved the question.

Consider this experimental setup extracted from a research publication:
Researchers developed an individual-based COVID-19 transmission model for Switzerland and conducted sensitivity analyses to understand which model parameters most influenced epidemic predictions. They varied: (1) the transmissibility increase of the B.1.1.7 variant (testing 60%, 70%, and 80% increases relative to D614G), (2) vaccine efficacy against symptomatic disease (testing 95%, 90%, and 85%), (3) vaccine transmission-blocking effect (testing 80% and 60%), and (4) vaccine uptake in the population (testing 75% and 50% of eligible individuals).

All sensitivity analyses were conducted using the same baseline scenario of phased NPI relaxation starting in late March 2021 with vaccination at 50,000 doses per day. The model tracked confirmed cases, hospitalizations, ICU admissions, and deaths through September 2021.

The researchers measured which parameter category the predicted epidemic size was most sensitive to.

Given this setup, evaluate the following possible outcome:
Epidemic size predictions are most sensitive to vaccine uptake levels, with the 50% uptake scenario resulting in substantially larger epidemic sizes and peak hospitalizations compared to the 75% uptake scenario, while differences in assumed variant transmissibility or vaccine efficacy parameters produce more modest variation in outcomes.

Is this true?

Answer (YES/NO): NO